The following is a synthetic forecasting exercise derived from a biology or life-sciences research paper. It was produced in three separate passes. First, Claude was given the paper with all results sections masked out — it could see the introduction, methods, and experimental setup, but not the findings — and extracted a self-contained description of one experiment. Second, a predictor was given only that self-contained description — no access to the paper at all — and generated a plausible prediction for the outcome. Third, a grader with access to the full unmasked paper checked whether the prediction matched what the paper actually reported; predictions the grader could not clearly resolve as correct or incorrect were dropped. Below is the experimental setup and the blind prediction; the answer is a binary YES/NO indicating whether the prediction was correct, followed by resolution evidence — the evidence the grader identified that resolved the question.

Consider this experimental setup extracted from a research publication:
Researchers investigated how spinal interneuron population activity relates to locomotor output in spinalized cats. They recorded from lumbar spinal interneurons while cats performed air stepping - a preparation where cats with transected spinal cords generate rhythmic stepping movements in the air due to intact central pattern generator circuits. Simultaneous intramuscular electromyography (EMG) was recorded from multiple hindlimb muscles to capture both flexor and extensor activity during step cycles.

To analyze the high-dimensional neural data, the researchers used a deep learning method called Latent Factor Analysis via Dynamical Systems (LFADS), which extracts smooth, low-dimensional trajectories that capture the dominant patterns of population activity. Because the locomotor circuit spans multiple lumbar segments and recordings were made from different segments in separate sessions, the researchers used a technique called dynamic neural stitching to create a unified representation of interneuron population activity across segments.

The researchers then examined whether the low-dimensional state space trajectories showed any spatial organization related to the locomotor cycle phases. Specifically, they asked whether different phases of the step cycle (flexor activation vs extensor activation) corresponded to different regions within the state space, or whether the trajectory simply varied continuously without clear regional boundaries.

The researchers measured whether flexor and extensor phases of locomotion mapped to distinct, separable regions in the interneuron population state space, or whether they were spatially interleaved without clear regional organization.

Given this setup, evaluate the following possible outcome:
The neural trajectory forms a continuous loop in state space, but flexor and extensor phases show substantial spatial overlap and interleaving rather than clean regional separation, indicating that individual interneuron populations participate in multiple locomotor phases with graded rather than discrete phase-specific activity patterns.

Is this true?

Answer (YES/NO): NO